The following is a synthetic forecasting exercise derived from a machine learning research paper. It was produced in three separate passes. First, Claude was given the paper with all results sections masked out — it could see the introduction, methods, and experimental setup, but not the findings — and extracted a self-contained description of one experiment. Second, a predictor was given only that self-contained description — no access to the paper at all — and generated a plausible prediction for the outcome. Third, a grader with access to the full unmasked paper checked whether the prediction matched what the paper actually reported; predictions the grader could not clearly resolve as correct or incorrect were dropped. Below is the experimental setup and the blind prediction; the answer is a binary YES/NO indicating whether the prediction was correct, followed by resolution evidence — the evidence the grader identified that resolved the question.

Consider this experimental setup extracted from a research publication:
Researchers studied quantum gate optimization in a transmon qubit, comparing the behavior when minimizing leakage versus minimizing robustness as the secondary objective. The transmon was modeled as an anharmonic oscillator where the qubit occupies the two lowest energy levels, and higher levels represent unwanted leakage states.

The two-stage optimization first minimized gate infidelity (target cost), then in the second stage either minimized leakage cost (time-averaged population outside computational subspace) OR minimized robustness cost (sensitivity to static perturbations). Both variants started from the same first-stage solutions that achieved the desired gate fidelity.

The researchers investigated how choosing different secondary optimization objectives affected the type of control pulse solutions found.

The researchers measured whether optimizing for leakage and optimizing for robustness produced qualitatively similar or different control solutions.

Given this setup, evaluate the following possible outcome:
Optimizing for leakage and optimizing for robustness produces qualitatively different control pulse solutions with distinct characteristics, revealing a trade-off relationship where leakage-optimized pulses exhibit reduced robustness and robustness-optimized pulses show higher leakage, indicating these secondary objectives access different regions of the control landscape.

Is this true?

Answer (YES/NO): YES